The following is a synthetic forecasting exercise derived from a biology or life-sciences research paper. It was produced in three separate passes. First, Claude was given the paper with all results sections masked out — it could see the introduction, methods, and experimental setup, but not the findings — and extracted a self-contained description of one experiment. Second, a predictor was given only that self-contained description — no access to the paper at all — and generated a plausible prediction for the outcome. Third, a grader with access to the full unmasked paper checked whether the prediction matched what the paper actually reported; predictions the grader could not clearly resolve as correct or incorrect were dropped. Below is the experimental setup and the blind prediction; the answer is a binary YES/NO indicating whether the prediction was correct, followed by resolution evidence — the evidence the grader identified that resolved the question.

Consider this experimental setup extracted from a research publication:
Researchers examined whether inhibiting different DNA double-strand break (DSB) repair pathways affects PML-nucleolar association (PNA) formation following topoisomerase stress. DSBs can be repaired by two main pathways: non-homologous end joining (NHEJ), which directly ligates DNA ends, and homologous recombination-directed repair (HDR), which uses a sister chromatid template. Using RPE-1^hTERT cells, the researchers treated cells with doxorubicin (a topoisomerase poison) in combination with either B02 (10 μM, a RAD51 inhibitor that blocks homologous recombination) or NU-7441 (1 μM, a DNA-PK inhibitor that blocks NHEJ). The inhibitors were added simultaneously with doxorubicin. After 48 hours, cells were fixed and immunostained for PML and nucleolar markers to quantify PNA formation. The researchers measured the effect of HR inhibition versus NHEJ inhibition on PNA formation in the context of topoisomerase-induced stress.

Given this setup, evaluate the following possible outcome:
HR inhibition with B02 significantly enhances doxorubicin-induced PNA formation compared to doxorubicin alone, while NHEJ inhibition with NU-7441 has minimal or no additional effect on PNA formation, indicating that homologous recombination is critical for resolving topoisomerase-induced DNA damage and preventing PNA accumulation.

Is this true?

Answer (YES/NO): YES